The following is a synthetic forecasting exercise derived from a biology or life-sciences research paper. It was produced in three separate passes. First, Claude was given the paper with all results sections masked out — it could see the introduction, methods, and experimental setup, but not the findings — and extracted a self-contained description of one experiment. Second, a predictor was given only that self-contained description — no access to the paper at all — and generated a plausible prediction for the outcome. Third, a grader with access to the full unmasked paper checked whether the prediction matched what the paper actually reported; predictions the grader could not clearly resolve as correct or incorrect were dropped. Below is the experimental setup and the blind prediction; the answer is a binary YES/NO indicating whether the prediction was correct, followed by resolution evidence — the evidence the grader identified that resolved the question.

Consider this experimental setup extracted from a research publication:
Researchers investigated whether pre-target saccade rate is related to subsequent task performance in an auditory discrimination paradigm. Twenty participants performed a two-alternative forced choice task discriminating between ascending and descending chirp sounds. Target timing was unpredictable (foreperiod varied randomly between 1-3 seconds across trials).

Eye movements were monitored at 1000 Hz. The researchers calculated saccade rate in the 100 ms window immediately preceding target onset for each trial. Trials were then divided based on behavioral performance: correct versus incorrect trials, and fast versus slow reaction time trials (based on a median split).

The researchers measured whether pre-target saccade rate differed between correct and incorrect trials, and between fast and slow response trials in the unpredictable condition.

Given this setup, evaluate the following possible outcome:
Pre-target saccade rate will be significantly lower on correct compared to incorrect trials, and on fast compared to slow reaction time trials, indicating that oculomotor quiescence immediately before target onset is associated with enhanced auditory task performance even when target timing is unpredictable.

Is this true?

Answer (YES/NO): NO